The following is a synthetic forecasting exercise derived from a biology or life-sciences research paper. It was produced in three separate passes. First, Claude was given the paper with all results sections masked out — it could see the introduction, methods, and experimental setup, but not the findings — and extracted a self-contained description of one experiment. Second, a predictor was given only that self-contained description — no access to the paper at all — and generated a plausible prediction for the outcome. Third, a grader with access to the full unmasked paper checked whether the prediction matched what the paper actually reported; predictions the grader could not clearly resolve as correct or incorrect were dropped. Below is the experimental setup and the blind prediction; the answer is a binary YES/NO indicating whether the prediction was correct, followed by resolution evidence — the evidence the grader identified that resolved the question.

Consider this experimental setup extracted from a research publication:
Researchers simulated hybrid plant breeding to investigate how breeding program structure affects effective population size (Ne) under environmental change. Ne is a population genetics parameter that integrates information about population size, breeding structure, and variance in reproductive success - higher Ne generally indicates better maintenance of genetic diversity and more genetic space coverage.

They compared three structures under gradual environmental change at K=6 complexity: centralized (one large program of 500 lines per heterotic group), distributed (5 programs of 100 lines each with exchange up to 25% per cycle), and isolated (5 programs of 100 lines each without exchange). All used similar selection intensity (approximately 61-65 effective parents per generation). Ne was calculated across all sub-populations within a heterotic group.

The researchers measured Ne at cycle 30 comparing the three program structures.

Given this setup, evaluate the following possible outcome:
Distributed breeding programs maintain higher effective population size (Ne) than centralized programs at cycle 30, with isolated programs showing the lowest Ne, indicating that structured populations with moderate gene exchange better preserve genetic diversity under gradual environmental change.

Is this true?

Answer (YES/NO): NO